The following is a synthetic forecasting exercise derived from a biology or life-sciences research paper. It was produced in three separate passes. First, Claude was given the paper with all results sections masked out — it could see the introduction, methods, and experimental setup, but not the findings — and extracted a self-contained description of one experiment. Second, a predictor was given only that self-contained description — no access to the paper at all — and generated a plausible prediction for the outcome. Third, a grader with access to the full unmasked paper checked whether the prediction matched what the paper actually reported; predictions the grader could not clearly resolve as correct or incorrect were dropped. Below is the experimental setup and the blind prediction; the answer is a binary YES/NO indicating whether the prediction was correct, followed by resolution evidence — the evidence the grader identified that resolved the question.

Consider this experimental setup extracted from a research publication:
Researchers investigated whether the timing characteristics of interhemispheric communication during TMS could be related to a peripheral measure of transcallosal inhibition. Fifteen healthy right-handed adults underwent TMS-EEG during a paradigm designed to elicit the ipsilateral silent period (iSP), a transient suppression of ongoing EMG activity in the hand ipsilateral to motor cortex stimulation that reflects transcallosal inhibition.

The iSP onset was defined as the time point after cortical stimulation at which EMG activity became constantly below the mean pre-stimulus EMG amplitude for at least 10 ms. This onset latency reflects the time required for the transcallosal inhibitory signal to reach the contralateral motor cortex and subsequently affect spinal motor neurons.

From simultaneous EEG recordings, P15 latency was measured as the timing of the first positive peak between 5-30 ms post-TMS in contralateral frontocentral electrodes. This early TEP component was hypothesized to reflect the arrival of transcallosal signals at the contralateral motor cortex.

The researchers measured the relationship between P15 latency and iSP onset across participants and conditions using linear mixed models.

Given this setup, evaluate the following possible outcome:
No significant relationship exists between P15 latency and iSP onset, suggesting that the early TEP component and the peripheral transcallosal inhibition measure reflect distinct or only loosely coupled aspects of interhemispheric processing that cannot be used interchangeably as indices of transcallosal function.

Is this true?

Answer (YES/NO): YES